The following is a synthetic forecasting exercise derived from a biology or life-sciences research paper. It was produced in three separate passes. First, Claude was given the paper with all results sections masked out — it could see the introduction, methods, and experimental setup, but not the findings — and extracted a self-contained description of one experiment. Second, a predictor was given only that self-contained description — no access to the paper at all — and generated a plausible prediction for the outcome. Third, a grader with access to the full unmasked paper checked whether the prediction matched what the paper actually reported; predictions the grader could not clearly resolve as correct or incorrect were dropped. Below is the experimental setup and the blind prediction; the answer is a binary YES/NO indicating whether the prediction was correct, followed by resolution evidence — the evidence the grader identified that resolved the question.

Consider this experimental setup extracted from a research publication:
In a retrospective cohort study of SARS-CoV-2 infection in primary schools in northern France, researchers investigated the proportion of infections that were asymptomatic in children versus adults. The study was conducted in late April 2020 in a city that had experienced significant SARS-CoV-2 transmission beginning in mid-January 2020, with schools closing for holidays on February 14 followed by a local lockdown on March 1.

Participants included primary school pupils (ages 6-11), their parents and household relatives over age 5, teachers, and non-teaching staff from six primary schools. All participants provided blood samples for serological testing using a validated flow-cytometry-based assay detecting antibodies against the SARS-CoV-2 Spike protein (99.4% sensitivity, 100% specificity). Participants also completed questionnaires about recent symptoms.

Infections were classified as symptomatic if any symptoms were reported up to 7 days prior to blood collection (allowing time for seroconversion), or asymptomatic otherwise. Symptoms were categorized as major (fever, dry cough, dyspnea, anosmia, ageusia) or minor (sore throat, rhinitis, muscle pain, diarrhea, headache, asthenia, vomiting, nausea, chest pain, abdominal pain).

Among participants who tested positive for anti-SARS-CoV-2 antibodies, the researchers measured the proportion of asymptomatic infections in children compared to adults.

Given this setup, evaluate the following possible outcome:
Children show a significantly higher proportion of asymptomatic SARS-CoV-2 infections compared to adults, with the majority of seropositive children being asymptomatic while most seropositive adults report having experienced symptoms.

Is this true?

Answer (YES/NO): NO